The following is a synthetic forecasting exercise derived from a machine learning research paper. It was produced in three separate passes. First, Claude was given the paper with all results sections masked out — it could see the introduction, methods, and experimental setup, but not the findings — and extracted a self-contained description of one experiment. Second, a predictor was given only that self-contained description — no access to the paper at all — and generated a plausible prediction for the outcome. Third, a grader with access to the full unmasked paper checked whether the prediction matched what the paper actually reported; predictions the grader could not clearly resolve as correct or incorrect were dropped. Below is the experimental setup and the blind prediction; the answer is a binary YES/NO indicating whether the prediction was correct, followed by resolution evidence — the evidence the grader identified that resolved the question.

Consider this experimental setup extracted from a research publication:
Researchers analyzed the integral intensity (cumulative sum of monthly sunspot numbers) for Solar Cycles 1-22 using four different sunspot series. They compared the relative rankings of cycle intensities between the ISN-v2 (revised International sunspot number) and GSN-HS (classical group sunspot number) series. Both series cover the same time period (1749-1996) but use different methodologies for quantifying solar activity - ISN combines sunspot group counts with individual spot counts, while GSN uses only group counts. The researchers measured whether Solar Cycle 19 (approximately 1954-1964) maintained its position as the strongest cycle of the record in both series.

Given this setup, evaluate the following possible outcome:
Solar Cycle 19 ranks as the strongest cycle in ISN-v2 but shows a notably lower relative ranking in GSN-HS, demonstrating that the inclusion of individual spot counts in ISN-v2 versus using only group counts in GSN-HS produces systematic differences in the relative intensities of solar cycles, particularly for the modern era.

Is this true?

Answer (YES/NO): NO